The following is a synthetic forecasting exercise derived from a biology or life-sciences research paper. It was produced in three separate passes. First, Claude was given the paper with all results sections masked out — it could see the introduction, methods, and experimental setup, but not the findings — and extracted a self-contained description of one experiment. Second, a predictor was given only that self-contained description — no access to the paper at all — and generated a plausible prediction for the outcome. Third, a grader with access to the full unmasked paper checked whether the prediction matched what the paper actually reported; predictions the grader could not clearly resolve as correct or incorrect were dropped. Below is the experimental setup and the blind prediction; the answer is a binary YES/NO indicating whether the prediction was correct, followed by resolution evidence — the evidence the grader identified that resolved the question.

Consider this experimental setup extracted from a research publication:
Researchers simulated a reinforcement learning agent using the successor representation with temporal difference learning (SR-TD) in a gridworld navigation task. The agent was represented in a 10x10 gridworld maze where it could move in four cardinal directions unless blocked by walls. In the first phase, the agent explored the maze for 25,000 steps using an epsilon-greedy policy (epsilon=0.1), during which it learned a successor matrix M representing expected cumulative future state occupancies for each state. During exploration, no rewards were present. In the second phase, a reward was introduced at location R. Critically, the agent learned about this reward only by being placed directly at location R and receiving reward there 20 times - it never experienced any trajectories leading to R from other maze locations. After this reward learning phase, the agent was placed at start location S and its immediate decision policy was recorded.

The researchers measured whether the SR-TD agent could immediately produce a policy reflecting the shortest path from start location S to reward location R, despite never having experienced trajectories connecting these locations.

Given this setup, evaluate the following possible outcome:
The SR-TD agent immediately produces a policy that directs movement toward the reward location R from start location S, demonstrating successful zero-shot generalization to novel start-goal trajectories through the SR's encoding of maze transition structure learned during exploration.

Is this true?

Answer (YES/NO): YES